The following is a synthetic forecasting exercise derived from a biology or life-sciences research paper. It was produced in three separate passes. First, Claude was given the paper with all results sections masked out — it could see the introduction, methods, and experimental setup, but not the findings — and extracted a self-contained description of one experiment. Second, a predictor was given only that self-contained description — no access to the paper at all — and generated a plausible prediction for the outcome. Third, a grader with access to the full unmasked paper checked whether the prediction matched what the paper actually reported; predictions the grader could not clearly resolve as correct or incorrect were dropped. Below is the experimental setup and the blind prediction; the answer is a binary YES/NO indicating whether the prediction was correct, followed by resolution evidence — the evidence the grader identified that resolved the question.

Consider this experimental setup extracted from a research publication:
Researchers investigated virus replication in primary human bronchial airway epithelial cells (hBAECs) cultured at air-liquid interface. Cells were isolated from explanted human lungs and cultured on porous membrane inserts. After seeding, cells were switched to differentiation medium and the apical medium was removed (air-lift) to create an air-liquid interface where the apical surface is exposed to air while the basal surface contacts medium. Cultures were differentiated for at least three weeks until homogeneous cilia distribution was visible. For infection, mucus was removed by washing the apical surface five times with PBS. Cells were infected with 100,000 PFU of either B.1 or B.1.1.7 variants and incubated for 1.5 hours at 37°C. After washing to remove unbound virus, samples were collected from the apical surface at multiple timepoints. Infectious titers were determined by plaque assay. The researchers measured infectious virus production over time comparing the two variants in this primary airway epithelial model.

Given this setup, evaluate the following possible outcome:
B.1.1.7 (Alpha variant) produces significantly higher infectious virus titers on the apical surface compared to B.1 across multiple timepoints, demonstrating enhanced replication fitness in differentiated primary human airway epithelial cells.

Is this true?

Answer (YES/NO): NO